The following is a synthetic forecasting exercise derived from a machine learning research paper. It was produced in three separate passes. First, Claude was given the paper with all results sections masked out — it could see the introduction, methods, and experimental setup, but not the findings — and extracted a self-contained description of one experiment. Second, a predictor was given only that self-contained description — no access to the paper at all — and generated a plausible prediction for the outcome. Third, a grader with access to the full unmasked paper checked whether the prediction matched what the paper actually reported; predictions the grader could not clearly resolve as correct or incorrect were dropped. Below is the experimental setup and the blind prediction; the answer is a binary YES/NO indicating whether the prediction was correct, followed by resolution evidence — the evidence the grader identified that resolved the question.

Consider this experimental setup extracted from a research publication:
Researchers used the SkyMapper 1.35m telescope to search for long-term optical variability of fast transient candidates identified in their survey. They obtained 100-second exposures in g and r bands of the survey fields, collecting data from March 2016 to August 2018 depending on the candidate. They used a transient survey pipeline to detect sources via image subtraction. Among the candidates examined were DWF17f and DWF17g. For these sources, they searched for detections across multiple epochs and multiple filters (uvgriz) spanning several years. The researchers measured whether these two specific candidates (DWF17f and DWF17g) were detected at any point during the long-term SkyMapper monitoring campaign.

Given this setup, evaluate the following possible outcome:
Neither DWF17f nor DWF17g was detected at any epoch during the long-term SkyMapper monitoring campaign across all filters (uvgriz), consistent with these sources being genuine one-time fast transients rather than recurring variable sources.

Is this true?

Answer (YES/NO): NO